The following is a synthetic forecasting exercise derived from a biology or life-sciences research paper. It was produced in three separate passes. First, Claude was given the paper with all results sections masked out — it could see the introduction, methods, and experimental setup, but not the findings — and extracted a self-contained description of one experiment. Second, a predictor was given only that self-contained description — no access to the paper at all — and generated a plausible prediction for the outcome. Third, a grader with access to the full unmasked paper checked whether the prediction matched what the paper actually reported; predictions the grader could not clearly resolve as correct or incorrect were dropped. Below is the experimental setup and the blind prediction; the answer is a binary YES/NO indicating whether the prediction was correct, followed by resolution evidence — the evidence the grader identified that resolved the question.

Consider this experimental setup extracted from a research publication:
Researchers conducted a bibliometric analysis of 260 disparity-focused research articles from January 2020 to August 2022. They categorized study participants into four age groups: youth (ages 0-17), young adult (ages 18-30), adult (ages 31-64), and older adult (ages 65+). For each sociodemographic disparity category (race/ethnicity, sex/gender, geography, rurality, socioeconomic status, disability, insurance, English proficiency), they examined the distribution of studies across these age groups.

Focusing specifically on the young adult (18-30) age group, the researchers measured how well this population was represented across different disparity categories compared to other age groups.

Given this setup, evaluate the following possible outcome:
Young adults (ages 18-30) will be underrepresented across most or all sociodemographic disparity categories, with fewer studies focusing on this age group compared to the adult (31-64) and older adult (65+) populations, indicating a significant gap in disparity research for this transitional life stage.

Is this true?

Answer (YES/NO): YES